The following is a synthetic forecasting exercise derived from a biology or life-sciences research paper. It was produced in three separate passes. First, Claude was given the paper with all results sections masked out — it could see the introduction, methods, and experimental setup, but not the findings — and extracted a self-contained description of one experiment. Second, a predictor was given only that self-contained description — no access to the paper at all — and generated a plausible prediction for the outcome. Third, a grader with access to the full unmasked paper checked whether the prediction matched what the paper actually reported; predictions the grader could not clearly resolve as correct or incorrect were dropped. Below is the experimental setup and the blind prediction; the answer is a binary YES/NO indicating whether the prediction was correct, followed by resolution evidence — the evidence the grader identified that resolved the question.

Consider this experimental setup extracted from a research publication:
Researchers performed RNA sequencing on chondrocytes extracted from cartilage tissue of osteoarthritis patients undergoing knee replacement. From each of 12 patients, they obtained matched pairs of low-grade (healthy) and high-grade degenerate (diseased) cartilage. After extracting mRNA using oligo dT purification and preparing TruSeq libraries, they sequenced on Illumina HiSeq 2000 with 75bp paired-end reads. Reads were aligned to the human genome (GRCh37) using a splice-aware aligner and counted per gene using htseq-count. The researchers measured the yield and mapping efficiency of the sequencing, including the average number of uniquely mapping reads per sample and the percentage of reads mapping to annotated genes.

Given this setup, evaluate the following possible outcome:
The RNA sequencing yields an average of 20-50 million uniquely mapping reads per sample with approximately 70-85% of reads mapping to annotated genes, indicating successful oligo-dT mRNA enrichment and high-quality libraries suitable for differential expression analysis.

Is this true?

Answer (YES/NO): YES